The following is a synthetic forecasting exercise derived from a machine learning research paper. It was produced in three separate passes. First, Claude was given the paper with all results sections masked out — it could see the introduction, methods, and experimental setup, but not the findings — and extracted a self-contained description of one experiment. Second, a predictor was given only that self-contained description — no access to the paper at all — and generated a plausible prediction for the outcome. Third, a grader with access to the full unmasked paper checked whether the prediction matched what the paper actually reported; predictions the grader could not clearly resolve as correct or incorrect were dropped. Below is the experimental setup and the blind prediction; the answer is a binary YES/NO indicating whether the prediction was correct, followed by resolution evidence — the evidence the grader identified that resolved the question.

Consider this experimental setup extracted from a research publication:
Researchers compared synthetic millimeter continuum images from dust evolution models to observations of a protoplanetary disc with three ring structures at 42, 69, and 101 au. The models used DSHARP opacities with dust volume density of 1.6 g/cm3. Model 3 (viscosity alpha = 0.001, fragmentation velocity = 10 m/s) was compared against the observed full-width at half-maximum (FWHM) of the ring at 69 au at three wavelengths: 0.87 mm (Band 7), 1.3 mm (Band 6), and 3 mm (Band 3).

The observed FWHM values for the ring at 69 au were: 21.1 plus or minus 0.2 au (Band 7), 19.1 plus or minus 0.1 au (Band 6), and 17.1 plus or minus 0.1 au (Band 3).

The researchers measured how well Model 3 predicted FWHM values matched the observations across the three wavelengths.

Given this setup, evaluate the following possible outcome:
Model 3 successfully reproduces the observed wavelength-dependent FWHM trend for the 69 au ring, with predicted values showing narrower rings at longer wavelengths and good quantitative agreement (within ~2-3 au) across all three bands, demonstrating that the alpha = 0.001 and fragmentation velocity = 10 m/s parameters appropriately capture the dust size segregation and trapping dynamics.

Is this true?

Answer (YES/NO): NO